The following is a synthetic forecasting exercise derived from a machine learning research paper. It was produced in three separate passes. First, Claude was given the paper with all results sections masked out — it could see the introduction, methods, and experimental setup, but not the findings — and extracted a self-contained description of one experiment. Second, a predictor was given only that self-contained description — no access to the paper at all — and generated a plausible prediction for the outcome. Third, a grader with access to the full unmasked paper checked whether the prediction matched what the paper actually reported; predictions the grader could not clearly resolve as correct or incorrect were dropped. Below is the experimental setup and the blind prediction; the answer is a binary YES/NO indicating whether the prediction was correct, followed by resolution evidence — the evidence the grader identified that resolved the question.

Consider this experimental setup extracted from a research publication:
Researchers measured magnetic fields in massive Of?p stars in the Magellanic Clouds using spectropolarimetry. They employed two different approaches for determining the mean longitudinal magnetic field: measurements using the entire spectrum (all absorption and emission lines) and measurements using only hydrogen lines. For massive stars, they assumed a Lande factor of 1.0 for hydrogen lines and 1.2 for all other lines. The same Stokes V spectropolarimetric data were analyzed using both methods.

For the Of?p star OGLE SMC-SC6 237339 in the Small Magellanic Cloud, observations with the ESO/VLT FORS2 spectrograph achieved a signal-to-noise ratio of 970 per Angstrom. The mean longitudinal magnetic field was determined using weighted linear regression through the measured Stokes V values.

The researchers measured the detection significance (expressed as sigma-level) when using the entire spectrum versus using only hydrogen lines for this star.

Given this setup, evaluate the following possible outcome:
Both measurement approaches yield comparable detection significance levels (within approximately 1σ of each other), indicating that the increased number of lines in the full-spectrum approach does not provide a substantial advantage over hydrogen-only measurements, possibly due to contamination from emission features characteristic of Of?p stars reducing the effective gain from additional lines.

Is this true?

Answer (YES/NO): YES